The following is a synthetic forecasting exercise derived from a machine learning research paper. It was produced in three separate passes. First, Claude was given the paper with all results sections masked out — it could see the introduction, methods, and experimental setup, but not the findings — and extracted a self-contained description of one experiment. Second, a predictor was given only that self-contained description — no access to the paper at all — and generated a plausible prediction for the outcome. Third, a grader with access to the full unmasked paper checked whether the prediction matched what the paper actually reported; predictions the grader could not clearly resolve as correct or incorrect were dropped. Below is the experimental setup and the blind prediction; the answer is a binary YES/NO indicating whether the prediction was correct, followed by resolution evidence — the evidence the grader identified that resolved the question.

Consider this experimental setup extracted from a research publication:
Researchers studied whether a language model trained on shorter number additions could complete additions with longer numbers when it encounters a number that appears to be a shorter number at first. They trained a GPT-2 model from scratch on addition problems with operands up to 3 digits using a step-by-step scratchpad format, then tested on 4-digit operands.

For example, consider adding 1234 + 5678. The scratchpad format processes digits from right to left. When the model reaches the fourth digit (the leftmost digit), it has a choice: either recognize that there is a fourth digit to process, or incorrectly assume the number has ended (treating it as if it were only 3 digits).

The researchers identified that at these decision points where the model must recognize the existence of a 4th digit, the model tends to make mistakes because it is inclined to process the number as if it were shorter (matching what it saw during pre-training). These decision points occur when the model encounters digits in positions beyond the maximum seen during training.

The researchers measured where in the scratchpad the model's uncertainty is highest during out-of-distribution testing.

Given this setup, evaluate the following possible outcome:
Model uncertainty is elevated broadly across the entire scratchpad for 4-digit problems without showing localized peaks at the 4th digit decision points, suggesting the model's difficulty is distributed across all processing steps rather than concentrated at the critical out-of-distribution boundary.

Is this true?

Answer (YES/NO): NO